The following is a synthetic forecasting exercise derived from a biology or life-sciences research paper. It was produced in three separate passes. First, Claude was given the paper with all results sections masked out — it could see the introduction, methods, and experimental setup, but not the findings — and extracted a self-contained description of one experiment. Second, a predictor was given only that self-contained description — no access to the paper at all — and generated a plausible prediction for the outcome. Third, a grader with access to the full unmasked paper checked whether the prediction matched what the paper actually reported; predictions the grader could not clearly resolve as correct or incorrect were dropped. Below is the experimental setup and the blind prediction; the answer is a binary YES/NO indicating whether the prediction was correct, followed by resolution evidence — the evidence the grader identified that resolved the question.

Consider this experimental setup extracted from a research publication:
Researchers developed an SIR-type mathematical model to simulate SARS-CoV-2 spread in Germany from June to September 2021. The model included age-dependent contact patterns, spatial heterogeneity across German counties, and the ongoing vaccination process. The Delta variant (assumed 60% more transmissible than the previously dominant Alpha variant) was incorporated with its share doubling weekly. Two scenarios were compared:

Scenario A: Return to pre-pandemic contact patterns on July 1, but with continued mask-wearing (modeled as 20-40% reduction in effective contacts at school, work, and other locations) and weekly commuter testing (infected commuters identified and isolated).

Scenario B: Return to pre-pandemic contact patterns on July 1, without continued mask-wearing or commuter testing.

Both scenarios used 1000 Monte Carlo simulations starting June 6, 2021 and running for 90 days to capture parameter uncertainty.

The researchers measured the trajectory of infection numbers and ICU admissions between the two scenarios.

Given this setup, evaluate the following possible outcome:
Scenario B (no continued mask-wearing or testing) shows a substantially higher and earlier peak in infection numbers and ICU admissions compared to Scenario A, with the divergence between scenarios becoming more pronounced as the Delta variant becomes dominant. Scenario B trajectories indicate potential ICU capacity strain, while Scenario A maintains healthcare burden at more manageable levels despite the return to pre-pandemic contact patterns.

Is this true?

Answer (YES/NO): NO